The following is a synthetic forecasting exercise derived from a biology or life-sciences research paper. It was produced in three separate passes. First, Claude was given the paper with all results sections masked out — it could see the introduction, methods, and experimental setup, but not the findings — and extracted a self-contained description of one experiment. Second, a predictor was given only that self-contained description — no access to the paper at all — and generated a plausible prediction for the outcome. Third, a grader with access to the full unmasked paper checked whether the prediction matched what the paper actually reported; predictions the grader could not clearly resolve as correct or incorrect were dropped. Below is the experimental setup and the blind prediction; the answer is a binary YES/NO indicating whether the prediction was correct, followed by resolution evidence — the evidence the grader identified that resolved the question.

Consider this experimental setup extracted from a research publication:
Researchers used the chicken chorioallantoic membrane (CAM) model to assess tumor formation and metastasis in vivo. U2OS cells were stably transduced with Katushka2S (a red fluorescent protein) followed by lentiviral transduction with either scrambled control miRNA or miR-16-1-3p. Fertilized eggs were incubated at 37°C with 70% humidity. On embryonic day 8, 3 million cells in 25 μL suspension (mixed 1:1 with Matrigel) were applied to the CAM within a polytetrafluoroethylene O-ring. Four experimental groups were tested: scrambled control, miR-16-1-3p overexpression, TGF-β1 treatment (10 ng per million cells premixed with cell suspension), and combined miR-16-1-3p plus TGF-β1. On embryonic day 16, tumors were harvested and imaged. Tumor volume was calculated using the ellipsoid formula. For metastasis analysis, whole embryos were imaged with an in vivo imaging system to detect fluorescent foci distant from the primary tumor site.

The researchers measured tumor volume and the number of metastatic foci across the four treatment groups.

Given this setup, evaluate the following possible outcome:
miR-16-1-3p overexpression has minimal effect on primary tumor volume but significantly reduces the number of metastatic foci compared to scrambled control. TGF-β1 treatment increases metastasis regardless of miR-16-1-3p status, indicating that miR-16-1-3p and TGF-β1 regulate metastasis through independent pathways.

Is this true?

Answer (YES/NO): NO